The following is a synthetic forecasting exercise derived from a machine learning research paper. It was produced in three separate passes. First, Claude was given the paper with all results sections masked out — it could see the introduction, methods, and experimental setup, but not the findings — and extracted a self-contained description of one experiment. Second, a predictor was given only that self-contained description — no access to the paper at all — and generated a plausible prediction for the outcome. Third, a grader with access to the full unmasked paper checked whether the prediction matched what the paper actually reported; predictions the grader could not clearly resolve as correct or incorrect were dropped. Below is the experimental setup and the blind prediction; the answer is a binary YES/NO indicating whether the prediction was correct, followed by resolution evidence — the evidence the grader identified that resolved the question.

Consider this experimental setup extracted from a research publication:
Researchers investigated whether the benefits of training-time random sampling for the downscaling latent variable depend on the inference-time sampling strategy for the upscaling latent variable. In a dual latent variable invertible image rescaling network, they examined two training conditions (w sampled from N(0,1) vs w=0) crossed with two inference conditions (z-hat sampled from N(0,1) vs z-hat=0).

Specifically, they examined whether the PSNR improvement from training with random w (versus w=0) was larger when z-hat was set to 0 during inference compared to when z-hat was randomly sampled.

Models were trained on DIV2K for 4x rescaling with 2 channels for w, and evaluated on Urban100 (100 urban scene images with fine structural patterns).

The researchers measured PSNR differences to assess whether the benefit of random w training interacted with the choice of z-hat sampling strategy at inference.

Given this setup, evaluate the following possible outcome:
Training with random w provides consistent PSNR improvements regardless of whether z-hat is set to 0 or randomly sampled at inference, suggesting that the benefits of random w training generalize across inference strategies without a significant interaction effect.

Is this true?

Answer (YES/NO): NO